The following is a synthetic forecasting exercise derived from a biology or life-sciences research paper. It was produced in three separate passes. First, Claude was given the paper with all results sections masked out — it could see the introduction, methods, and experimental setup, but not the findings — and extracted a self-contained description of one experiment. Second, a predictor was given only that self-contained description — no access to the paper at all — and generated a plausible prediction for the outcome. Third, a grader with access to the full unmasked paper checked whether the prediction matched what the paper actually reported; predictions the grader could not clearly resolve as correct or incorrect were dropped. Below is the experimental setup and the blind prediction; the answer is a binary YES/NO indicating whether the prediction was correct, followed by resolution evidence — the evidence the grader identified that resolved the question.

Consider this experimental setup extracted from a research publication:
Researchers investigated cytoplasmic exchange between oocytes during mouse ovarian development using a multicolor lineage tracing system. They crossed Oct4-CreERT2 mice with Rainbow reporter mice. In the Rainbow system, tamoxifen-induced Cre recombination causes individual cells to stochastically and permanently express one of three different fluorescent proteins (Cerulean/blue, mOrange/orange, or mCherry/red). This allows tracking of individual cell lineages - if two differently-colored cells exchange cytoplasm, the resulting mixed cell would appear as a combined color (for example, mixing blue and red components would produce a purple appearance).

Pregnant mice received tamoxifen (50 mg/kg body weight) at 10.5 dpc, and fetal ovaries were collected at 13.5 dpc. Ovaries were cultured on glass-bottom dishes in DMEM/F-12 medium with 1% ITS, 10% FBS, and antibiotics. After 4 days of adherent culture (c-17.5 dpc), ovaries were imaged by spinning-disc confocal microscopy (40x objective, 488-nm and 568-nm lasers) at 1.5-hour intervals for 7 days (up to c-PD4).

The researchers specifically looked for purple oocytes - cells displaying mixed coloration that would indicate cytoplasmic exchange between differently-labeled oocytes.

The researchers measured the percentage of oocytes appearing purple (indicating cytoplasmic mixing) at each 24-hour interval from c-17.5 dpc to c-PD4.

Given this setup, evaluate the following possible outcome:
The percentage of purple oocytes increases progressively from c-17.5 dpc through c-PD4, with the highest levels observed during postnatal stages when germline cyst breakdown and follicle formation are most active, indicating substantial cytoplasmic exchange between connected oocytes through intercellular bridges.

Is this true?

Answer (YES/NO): NO